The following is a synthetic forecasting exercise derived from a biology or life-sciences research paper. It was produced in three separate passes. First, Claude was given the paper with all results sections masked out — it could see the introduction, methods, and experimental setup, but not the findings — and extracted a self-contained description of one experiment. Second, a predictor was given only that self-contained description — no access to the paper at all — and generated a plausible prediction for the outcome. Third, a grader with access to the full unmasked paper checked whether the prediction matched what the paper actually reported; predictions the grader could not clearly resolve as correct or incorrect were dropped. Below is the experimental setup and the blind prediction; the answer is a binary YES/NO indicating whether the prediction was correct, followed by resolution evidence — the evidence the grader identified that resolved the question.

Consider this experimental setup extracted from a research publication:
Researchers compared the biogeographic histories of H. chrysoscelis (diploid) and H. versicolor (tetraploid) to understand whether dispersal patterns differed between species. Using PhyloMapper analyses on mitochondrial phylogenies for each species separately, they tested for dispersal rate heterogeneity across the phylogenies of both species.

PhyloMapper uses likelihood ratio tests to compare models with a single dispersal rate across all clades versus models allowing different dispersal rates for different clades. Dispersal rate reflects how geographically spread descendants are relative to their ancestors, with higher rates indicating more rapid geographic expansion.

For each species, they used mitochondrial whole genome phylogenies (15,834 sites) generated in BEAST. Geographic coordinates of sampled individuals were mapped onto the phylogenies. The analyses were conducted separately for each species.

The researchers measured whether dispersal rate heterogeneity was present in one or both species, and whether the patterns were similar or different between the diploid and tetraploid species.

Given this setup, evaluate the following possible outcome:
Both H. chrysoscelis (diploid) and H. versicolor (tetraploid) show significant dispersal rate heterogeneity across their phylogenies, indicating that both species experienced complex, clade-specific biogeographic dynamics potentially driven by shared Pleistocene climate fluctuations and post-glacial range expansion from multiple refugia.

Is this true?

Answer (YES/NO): NO